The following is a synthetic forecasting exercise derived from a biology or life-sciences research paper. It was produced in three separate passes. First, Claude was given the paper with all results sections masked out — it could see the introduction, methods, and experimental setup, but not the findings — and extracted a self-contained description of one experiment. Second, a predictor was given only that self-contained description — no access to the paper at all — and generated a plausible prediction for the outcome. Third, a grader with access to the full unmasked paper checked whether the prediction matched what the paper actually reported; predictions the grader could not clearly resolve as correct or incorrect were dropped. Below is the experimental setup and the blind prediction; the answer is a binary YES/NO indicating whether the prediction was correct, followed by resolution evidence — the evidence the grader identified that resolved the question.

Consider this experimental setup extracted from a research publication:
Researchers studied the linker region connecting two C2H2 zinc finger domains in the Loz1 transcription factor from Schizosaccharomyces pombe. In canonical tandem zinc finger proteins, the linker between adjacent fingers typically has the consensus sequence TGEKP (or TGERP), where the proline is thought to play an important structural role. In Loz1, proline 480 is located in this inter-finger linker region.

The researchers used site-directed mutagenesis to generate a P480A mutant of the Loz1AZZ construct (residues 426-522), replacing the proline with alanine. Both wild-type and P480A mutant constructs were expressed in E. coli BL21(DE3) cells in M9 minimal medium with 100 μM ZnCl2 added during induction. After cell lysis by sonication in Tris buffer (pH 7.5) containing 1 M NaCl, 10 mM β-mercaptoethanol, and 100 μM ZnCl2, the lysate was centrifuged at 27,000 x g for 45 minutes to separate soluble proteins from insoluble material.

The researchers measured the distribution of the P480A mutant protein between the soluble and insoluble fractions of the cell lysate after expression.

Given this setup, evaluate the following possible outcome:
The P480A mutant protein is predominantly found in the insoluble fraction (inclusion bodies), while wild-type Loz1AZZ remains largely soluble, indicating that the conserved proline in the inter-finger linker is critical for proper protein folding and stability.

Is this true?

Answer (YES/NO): YES